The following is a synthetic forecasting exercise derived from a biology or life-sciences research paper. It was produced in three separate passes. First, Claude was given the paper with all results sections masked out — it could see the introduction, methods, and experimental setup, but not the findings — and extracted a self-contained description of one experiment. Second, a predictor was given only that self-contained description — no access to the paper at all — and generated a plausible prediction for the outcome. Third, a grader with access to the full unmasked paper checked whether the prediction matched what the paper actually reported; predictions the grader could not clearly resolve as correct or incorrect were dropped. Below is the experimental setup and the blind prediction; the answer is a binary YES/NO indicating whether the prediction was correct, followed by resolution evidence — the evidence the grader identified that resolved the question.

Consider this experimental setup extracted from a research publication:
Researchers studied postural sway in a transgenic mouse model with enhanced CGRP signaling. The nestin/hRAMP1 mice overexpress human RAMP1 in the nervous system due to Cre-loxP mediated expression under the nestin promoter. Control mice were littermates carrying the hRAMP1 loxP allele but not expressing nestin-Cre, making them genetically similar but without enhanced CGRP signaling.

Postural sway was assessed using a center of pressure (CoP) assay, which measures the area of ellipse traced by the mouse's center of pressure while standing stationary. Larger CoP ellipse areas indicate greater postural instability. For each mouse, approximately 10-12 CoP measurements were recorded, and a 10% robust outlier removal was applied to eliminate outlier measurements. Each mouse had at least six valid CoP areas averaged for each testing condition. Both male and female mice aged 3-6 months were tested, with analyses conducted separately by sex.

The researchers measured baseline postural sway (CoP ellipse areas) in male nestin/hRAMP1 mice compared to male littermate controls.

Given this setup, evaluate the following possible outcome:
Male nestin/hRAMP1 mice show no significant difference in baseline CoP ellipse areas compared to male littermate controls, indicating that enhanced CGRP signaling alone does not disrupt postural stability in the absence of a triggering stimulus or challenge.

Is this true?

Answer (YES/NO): NO